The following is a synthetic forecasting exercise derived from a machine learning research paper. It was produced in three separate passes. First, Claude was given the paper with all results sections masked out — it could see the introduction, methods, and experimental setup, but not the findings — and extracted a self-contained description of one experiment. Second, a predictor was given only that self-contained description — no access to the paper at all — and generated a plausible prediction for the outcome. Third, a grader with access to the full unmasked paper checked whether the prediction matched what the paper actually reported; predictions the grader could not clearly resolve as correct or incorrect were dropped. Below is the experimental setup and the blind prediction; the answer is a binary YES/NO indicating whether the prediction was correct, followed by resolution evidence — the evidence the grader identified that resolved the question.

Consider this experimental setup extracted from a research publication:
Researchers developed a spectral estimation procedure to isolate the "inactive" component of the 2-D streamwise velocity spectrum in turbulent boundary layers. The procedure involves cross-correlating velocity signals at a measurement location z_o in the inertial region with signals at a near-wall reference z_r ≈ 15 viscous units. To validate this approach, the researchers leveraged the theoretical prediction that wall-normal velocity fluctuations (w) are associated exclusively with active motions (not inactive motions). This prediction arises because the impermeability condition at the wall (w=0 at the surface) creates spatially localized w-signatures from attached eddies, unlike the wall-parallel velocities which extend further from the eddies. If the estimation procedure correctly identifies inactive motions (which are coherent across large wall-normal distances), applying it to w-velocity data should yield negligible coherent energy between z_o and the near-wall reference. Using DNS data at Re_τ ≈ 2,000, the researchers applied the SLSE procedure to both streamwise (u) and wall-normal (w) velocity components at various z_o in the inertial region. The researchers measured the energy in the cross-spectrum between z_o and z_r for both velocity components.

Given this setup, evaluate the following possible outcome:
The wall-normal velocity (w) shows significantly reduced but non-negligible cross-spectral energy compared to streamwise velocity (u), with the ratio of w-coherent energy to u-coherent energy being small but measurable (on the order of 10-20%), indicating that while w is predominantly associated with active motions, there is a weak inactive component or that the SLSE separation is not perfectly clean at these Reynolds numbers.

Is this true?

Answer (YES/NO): NO